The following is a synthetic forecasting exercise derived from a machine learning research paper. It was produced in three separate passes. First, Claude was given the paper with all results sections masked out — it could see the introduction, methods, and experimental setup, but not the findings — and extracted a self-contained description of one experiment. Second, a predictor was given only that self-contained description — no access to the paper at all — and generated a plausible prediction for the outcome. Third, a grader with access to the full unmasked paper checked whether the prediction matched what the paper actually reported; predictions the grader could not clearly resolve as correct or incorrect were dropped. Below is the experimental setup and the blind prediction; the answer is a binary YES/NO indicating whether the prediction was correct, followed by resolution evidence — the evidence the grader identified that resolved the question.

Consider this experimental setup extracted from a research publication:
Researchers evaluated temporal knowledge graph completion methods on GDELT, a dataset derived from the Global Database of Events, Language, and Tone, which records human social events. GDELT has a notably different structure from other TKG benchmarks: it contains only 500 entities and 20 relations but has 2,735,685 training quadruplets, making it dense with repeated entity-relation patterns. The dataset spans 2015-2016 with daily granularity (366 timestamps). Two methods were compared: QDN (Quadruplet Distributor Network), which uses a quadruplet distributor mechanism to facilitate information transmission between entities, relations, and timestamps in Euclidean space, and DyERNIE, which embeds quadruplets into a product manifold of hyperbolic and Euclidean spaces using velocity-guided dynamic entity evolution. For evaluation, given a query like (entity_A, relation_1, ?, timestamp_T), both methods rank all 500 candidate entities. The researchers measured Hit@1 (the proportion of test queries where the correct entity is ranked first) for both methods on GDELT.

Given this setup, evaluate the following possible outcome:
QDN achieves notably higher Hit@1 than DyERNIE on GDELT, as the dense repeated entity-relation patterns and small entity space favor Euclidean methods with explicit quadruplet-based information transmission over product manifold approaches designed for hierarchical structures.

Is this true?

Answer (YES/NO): YES